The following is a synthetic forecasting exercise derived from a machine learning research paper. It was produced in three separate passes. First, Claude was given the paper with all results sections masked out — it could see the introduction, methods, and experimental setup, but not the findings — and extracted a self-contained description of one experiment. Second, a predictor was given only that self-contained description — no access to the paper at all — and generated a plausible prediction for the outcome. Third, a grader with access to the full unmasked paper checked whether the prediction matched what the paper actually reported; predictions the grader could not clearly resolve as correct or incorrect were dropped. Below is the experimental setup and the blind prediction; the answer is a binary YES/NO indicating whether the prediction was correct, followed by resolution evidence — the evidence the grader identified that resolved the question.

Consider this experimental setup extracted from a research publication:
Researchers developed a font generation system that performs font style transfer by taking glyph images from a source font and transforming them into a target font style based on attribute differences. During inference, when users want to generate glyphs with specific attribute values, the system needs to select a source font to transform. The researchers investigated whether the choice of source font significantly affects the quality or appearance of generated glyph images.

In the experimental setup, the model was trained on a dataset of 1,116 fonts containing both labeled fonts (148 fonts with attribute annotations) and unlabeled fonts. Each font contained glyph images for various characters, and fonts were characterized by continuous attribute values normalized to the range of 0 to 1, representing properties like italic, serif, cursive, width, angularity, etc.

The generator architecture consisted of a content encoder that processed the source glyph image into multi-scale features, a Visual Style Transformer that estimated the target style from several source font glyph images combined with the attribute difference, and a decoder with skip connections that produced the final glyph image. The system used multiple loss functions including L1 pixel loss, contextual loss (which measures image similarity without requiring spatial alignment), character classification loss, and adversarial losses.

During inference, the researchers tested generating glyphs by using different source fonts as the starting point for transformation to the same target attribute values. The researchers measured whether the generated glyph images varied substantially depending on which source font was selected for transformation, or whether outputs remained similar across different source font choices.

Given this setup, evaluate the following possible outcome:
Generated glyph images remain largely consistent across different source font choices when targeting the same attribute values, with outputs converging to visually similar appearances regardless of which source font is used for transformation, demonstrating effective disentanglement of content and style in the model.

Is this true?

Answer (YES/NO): YES